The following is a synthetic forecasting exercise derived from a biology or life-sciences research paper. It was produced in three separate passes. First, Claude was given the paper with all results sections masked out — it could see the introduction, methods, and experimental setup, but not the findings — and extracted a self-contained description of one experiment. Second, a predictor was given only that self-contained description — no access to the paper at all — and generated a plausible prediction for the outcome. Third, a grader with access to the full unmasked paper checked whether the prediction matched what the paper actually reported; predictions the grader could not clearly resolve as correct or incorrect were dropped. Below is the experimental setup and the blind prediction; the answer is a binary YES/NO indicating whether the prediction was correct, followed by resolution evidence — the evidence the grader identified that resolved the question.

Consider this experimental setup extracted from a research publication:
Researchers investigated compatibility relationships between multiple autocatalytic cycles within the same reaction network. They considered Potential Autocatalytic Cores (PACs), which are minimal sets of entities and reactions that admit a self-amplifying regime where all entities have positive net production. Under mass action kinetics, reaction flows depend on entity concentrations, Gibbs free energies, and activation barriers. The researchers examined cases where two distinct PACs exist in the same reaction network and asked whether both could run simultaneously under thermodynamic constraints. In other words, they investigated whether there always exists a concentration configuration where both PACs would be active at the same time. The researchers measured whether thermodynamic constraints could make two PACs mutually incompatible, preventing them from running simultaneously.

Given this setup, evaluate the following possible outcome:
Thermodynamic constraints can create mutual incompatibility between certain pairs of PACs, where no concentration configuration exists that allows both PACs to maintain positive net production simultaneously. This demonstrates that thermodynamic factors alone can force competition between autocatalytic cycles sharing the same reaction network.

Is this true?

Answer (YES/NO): YES